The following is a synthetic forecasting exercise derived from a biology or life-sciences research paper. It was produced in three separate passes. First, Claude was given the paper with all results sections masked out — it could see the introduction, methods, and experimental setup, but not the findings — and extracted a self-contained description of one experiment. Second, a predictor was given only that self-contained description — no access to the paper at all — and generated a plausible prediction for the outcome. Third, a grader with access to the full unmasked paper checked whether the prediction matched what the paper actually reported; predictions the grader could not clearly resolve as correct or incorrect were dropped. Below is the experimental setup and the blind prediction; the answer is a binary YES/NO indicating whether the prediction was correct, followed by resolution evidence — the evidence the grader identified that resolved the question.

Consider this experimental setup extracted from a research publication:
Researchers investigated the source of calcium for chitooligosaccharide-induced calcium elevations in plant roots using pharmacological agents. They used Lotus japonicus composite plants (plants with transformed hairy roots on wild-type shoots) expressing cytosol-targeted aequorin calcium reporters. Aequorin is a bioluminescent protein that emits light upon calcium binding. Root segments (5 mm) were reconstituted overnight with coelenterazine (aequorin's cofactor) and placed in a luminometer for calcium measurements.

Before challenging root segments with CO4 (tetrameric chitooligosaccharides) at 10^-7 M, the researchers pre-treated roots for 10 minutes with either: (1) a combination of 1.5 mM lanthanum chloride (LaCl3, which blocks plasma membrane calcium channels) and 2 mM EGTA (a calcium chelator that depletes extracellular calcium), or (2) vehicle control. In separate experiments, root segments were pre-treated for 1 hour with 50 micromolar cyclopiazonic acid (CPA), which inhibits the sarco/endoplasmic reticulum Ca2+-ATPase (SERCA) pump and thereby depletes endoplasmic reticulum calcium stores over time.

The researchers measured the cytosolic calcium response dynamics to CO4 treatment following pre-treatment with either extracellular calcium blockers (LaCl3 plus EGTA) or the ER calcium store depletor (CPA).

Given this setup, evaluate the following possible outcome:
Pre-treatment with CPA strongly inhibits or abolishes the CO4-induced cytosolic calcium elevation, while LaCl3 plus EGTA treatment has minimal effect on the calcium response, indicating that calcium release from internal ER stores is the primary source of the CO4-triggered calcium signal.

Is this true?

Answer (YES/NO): NO